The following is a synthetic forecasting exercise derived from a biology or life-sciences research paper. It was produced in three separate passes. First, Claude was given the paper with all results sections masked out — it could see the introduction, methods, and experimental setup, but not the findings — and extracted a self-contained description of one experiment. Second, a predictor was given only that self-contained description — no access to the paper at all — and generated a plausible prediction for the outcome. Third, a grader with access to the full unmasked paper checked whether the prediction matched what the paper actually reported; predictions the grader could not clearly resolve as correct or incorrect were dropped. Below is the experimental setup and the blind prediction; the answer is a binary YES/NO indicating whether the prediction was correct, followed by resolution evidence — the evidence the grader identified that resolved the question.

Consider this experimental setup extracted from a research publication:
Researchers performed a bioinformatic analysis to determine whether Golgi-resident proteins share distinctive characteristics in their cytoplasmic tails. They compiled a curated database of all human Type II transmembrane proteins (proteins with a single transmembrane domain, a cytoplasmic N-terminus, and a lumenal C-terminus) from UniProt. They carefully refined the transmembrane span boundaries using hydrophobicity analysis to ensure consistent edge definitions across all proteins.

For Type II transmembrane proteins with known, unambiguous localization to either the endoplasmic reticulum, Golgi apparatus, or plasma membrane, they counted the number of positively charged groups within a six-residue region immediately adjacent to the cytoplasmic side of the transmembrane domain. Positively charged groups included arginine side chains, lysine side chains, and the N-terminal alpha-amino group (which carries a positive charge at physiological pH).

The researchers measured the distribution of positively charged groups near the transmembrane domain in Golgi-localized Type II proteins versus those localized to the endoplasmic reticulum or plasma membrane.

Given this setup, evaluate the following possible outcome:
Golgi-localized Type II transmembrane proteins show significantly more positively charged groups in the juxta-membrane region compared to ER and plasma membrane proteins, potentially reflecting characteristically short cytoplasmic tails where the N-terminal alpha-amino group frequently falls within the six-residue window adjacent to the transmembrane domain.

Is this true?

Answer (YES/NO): YES